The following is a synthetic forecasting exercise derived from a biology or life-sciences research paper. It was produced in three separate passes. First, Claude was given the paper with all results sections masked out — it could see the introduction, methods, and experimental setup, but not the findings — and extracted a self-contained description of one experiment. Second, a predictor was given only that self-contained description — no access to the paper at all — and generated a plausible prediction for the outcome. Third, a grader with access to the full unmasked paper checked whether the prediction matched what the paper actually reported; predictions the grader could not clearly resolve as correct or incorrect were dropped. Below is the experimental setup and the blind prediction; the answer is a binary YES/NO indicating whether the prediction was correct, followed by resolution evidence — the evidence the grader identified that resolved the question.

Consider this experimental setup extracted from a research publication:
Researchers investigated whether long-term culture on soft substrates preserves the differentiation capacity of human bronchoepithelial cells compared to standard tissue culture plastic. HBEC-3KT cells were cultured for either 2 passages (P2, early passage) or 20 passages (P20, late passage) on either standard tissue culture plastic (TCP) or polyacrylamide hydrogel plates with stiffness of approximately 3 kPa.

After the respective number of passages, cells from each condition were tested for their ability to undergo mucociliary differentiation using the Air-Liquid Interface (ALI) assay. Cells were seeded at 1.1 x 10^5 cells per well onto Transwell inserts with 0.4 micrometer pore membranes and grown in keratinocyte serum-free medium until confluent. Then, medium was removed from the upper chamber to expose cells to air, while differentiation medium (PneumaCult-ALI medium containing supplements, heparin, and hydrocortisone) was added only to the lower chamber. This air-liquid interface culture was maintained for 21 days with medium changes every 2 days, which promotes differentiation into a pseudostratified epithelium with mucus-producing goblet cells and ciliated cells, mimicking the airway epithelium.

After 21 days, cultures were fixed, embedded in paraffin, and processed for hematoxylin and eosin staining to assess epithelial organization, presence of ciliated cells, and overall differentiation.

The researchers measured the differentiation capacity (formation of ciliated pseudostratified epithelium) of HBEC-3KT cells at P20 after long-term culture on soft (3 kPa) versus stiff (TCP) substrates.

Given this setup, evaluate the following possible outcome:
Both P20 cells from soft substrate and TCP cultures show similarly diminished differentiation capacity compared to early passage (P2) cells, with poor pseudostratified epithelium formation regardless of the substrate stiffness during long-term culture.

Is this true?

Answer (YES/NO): NO